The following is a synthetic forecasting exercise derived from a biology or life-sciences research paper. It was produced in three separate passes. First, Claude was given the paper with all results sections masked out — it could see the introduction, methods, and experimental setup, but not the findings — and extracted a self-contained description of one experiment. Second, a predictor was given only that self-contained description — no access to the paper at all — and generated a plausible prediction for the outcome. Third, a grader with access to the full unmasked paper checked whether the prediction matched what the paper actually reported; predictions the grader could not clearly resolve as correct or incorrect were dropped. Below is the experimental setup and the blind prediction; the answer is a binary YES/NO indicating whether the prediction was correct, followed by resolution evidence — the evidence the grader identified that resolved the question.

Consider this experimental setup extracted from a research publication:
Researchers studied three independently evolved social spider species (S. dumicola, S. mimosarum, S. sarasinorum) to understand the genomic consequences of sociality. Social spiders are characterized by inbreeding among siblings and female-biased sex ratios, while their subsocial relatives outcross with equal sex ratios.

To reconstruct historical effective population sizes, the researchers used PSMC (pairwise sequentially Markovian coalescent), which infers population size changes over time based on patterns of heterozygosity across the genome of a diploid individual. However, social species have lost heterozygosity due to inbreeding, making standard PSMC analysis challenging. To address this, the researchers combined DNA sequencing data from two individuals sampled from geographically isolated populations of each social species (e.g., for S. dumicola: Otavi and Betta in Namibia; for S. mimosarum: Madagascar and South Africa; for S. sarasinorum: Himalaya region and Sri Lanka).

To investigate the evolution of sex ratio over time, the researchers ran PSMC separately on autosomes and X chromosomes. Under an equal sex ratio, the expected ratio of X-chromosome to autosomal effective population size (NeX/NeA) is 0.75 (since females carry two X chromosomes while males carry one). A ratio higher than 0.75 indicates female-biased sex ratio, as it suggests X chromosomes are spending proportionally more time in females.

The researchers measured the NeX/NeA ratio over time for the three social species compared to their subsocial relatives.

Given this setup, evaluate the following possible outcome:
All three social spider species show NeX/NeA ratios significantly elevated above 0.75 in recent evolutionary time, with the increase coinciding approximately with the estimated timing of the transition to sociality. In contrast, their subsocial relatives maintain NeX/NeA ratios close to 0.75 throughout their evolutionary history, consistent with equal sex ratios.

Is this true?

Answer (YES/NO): NO